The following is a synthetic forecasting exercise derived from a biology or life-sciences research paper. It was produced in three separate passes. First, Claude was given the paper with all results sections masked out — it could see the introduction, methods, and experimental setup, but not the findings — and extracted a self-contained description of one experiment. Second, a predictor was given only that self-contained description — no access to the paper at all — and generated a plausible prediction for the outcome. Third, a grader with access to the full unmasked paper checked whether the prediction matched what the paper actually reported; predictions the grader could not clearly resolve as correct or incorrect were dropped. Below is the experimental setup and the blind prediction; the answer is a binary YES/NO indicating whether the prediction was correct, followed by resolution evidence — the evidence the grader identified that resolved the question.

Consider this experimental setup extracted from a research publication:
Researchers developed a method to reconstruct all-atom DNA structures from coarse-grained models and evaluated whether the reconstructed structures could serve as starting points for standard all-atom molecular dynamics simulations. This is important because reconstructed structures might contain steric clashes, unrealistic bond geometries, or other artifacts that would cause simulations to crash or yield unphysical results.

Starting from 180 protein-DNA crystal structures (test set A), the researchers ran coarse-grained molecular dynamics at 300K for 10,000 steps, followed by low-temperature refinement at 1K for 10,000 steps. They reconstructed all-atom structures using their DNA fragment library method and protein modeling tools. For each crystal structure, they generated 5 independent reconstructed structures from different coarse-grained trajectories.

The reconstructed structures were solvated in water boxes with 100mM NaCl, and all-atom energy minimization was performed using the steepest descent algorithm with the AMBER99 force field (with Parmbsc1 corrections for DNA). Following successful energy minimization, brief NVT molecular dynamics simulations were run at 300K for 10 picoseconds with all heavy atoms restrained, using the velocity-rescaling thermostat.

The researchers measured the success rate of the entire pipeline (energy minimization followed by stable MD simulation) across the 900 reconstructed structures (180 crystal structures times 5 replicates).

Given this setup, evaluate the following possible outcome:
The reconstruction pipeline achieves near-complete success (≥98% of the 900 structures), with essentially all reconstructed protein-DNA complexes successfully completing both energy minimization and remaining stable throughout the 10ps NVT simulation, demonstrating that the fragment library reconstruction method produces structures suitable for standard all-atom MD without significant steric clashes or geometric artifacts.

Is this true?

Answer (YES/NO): NO